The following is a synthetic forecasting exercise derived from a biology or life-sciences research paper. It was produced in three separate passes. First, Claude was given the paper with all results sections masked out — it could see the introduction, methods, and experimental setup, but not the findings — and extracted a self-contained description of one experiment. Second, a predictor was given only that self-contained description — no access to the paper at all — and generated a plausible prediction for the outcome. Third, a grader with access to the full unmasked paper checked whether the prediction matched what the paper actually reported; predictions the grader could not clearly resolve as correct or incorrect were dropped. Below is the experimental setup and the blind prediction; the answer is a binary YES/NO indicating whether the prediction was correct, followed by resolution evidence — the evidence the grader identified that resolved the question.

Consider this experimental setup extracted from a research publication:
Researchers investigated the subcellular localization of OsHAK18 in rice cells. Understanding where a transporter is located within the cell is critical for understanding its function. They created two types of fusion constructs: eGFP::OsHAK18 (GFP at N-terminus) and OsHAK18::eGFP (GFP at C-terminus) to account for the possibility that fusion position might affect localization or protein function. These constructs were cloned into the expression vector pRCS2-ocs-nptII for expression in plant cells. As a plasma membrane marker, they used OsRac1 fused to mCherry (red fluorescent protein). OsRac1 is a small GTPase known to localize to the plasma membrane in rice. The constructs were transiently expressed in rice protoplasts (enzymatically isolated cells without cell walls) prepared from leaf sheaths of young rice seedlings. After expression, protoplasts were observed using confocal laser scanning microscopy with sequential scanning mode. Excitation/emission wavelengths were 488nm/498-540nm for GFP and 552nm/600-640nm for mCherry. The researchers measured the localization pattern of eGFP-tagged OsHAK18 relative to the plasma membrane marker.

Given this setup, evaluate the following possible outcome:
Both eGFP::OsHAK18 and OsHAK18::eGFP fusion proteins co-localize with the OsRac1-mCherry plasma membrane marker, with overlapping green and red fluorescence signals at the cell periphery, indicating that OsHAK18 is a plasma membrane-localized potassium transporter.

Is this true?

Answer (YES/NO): YES